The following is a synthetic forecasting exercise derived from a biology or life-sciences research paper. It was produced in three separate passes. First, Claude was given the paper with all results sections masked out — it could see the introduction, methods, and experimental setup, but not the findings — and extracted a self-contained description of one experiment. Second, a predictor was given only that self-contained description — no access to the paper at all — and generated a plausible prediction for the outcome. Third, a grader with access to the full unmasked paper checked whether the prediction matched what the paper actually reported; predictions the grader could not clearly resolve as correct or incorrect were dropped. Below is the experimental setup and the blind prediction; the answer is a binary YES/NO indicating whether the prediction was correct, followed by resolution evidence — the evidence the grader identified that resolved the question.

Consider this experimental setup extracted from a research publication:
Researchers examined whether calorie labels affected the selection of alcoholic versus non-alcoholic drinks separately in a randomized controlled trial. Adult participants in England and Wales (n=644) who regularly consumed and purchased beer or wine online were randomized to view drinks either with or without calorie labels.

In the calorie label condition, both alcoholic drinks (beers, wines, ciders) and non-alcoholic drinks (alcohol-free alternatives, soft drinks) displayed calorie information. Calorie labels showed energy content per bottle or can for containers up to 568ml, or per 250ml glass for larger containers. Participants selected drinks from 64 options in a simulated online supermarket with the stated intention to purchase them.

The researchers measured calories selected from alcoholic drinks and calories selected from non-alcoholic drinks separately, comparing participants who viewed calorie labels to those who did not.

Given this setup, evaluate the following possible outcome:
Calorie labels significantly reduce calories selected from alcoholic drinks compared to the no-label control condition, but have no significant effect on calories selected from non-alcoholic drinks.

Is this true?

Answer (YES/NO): NO